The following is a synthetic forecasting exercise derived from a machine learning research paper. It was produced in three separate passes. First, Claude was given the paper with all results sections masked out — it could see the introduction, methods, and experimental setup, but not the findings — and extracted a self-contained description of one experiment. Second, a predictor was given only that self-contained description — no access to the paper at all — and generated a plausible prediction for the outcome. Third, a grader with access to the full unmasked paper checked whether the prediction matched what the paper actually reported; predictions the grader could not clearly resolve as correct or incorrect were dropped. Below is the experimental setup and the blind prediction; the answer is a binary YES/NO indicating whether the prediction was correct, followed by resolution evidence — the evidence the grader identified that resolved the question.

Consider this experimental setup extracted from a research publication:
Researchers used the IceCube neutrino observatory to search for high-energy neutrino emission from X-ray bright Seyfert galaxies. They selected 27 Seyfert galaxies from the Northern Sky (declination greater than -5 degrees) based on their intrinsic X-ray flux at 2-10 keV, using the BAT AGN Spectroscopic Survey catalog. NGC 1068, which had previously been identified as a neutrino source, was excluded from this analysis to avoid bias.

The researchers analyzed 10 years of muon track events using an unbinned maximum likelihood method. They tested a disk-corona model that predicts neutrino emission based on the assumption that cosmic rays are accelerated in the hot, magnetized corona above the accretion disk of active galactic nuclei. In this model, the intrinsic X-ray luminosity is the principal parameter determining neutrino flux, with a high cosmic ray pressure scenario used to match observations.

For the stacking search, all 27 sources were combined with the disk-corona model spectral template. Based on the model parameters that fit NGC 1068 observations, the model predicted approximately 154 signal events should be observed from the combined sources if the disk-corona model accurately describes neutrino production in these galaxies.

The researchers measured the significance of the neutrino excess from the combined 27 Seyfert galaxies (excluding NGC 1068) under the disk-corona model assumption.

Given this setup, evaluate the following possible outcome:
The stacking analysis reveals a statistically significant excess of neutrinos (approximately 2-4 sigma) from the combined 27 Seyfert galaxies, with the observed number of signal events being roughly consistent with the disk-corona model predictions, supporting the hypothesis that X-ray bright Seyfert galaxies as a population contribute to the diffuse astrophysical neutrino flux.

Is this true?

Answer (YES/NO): NO